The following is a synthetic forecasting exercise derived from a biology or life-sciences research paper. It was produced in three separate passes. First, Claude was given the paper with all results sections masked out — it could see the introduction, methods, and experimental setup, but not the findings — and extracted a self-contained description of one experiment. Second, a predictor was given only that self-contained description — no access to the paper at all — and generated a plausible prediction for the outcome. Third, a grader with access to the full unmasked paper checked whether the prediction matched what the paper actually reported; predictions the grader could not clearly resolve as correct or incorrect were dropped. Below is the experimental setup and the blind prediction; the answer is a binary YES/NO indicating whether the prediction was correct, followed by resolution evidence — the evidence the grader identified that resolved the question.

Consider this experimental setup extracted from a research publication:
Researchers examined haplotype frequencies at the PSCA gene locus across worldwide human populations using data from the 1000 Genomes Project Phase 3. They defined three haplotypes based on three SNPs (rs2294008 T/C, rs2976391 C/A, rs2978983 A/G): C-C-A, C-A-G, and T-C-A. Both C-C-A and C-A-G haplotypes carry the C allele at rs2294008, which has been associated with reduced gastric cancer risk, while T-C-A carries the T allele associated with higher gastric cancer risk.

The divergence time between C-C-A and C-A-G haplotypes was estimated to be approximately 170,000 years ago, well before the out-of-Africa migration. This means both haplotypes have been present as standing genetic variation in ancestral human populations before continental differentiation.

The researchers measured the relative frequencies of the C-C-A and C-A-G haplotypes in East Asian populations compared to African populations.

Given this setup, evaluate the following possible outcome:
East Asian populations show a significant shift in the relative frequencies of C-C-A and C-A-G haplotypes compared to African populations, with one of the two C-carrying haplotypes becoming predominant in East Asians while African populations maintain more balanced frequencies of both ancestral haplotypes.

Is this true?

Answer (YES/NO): NO